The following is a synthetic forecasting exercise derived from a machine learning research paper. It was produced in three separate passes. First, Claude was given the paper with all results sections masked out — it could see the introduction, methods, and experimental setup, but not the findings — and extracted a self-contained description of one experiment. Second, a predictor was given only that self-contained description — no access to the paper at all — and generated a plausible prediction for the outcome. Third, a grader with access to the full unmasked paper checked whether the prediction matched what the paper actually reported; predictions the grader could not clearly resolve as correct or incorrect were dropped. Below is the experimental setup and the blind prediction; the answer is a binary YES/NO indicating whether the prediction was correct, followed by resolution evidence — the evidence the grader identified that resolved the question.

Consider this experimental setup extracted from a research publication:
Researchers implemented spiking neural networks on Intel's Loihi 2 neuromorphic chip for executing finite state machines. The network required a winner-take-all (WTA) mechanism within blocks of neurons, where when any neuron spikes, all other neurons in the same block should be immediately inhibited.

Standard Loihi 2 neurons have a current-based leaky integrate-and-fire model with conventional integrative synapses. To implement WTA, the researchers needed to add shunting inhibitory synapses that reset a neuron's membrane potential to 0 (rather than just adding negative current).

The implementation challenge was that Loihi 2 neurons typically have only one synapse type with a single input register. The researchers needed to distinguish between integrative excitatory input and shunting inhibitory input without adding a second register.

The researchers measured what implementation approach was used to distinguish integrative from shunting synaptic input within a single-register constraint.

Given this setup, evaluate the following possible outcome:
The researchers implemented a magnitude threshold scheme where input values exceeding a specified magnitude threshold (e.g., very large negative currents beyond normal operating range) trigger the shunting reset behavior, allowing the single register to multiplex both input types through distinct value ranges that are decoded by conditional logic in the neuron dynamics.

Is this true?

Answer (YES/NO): YES